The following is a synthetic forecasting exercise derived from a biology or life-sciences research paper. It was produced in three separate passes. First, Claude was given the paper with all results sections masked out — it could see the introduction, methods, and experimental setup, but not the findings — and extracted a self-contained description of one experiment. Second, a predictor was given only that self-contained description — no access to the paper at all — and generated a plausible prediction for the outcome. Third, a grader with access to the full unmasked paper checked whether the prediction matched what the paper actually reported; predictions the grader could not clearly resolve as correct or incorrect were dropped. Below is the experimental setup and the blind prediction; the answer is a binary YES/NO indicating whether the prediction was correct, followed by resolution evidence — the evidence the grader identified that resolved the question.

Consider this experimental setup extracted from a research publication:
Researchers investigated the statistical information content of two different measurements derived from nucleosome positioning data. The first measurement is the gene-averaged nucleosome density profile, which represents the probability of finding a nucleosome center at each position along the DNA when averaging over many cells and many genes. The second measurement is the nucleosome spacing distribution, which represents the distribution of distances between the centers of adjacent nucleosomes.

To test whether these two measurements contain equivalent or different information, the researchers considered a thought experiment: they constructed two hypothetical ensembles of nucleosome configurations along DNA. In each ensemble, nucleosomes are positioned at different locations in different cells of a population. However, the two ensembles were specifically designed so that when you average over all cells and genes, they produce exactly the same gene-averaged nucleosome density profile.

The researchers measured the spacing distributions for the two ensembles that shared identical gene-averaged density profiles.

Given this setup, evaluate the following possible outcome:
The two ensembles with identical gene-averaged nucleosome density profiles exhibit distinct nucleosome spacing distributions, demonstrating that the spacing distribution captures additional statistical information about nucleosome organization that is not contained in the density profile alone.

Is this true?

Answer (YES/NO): YES